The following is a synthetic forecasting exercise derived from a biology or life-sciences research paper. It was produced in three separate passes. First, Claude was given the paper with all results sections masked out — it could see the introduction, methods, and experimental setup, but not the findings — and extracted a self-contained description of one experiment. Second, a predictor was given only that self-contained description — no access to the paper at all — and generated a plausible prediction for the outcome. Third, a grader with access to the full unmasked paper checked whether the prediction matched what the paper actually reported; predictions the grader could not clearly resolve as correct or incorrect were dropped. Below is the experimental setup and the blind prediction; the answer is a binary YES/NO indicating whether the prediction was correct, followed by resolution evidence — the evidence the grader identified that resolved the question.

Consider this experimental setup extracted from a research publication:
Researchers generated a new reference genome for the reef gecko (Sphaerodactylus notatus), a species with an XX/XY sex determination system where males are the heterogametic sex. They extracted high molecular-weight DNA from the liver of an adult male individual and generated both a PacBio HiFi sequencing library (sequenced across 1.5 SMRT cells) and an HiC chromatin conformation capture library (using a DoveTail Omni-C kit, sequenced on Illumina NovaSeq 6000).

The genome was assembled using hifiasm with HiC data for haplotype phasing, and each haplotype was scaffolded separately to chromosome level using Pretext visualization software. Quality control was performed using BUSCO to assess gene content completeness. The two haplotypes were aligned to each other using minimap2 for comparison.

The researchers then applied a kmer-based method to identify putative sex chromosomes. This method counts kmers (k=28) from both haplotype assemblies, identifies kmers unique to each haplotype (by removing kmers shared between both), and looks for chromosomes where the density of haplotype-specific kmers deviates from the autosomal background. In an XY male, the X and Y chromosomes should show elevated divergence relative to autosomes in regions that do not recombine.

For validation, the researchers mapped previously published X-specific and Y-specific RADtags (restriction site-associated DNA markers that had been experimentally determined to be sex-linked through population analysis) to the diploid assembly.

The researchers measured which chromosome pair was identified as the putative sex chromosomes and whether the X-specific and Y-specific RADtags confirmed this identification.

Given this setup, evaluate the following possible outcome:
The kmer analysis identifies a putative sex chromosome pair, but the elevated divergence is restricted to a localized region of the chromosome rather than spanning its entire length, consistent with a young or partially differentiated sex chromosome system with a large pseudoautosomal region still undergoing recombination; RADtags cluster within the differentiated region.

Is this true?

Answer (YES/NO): NO